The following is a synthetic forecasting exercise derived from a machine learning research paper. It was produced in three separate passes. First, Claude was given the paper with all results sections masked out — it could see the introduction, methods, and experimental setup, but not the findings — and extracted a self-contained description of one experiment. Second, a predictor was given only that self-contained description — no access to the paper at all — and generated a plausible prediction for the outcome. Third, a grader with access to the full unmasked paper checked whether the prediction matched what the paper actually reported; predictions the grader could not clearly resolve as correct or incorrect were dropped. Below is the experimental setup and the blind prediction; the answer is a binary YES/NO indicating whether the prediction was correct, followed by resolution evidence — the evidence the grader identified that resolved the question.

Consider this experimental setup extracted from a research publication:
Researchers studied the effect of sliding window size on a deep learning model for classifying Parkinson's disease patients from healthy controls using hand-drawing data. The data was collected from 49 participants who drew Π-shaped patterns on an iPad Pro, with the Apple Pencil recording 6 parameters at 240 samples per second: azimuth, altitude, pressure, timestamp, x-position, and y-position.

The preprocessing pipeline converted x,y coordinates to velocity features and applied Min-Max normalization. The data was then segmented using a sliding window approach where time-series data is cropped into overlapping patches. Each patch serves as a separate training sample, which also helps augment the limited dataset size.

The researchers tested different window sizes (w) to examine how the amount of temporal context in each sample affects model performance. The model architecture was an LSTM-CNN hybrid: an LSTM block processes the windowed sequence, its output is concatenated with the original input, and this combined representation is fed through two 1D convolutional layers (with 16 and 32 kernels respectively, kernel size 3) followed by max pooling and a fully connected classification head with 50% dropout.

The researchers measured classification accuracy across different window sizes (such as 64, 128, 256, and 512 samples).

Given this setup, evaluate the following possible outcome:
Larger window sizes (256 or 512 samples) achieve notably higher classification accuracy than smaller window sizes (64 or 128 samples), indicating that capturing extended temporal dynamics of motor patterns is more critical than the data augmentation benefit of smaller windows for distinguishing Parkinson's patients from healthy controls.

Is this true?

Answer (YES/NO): NO